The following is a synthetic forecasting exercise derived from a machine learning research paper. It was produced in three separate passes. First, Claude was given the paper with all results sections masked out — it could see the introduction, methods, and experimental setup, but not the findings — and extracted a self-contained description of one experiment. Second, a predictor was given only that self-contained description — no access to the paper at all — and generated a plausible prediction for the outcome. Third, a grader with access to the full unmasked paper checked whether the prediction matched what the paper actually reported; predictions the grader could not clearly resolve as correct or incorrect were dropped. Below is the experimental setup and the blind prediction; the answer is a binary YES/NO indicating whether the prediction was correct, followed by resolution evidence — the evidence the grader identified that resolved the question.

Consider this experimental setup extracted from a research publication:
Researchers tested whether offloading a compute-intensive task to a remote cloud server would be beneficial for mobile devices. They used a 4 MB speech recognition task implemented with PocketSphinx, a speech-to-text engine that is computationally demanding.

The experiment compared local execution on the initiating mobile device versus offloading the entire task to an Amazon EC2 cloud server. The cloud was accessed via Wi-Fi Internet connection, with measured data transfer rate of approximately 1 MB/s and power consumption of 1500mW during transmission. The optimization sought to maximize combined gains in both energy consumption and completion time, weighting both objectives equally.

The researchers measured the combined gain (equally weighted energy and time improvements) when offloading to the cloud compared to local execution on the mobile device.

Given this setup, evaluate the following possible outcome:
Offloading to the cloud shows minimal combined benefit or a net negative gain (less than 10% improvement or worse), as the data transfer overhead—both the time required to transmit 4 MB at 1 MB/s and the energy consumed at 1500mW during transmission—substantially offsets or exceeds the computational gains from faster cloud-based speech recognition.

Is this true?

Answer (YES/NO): NO